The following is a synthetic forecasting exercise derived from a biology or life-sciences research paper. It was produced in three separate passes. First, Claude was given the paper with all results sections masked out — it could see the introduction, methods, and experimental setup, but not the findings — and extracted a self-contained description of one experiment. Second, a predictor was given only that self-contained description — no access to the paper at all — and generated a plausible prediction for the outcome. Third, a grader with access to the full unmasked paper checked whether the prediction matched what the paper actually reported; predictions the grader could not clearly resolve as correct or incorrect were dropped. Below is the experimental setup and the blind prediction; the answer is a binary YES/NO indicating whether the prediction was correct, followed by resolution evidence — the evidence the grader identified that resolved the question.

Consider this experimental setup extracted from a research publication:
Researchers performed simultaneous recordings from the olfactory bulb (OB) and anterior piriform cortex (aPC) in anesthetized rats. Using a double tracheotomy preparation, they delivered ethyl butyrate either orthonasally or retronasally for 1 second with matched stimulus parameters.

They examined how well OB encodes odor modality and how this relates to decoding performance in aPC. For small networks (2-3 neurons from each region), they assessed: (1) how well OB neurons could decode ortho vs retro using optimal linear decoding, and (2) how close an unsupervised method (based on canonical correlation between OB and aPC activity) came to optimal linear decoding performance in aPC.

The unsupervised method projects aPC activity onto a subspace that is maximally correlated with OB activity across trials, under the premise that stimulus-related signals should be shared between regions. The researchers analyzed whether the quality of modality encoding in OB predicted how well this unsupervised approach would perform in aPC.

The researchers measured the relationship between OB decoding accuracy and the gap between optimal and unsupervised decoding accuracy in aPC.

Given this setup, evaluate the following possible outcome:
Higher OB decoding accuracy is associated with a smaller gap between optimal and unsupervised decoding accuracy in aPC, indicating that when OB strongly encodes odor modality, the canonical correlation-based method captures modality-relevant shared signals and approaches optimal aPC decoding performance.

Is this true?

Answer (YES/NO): YES